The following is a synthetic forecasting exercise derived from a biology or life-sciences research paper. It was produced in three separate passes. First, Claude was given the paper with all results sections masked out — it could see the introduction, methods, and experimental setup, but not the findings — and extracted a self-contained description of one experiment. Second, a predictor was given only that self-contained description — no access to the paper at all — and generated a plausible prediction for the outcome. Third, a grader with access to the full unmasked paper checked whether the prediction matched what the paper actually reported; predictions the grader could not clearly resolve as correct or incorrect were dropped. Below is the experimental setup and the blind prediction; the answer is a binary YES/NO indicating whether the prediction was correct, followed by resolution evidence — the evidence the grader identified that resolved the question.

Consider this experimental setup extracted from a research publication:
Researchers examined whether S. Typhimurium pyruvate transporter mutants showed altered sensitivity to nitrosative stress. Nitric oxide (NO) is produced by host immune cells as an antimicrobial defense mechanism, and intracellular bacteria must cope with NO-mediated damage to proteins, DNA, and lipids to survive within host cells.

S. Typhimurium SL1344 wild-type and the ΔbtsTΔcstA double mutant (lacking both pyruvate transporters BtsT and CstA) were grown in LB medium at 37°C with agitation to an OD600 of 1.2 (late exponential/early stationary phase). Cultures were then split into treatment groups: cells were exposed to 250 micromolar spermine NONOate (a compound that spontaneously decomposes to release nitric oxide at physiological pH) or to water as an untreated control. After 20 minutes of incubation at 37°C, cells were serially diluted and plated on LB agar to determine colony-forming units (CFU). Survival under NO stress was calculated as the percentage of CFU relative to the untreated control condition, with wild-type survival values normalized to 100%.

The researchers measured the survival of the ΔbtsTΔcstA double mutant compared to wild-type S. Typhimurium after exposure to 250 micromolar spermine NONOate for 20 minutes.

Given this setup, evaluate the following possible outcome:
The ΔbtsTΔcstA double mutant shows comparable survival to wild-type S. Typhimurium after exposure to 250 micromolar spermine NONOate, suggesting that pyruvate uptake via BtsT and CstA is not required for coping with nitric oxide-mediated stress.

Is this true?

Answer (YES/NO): NO